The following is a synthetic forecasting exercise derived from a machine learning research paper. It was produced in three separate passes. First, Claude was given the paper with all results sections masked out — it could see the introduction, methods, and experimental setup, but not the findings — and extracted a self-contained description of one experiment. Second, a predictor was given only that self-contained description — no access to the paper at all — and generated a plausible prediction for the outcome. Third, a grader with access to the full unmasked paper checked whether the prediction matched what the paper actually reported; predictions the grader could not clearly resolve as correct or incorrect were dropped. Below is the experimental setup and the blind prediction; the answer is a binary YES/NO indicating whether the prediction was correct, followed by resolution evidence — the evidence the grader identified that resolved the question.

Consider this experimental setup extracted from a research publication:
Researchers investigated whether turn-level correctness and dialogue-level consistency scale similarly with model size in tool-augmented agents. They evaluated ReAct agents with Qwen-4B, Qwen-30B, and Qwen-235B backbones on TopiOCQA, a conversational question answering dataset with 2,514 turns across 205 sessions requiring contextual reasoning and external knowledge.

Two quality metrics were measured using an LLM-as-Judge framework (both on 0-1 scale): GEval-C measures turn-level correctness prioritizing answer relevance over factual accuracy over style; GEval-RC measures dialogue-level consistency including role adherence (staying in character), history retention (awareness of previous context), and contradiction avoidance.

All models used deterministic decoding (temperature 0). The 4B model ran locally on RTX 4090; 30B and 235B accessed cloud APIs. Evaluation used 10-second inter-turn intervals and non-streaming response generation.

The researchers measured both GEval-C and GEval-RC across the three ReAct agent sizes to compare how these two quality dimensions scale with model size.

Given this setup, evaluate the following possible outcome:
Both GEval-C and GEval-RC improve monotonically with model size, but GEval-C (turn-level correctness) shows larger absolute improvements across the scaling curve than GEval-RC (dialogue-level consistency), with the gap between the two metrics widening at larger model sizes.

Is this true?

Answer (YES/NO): NO